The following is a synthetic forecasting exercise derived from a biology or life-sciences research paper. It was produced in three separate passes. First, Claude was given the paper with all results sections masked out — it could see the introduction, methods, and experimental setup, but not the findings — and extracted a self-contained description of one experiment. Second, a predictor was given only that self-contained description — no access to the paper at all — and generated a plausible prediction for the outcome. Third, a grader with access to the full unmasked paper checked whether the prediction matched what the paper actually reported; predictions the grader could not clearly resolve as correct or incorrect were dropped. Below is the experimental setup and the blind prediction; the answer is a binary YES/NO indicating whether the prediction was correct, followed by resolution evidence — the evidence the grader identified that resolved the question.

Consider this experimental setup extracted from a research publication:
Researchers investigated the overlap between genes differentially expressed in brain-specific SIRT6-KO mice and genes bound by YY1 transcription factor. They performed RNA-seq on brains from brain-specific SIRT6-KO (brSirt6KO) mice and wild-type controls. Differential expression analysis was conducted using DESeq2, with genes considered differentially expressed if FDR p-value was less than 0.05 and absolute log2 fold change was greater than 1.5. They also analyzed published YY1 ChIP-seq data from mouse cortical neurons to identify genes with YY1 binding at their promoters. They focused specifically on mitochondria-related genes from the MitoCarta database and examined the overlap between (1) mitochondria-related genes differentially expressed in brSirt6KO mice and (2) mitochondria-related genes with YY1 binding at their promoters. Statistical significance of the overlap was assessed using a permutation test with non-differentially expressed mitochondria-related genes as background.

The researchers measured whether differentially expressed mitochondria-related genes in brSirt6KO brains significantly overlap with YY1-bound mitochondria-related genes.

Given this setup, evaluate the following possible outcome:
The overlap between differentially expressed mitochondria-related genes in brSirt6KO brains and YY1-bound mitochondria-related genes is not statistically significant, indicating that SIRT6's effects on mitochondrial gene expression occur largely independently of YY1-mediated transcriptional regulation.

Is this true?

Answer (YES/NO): NO